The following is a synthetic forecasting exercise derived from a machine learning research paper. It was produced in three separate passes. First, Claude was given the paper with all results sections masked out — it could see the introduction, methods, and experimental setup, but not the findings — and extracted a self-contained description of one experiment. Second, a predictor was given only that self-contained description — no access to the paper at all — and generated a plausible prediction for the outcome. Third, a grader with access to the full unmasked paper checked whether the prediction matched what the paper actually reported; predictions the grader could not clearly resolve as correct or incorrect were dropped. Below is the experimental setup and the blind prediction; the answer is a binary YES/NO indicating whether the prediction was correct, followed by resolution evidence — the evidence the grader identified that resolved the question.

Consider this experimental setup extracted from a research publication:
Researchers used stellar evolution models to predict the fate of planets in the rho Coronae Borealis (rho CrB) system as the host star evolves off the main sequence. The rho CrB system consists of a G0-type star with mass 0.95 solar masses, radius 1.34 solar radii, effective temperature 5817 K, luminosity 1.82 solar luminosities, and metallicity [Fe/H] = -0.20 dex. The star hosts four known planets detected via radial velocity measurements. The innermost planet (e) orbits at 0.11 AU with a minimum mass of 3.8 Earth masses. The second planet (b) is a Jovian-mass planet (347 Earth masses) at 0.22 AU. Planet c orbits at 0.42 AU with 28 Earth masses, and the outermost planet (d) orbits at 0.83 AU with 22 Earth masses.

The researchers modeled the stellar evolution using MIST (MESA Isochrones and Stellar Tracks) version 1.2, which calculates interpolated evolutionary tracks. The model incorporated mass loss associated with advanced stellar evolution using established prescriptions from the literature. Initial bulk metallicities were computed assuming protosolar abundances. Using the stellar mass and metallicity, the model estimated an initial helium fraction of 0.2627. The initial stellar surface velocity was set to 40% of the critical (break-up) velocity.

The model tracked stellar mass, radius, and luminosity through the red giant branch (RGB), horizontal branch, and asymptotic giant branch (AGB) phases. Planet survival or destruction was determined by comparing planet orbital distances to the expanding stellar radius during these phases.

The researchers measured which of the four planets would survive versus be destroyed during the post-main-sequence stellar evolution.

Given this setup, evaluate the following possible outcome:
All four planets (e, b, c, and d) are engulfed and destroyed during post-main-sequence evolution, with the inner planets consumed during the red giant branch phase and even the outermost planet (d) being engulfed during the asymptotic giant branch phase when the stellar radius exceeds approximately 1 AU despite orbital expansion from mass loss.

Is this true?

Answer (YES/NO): NO